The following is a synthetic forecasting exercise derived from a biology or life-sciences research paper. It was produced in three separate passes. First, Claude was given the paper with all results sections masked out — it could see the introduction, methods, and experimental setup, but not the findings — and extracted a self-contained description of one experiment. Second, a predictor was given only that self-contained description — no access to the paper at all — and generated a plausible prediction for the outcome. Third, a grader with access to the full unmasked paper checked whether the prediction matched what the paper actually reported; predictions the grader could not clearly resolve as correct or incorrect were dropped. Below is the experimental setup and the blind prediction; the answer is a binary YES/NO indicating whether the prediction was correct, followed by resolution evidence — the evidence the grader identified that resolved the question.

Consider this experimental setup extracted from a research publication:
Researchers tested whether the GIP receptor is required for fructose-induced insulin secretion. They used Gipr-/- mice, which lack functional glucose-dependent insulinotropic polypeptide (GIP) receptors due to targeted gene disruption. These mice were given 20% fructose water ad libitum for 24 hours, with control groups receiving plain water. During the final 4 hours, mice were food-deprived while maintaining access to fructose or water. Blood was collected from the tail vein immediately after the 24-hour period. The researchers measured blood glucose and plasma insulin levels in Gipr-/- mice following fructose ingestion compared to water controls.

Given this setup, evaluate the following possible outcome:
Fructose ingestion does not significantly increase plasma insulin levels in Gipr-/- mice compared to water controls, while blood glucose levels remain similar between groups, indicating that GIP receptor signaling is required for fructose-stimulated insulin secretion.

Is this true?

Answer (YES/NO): NO